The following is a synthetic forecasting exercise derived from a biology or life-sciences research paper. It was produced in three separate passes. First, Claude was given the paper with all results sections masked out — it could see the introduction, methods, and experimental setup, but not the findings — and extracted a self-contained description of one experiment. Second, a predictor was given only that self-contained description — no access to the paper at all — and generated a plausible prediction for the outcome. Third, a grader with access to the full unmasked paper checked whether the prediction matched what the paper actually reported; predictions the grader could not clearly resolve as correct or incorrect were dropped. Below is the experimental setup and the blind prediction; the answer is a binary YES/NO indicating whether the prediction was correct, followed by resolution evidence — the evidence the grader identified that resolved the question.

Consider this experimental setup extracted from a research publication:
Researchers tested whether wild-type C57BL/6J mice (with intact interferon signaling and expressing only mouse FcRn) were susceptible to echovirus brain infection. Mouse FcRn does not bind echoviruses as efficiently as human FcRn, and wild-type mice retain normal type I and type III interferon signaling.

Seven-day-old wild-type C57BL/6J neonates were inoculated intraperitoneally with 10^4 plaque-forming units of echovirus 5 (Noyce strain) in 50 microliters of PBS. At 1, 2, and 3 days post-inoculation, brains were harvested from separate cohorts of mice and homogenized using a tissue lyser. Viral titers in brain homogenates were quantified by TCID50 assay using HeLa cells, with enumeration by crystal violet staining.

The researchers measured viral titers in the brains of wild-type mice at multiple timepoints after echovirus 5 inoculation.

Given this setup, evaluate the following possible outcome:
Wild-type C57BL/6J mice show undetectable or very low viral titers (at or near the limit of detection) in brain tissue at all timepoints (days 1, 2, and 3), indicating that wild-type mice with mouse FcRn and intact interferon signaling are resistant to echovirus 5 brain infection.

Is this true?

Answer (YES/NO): YES